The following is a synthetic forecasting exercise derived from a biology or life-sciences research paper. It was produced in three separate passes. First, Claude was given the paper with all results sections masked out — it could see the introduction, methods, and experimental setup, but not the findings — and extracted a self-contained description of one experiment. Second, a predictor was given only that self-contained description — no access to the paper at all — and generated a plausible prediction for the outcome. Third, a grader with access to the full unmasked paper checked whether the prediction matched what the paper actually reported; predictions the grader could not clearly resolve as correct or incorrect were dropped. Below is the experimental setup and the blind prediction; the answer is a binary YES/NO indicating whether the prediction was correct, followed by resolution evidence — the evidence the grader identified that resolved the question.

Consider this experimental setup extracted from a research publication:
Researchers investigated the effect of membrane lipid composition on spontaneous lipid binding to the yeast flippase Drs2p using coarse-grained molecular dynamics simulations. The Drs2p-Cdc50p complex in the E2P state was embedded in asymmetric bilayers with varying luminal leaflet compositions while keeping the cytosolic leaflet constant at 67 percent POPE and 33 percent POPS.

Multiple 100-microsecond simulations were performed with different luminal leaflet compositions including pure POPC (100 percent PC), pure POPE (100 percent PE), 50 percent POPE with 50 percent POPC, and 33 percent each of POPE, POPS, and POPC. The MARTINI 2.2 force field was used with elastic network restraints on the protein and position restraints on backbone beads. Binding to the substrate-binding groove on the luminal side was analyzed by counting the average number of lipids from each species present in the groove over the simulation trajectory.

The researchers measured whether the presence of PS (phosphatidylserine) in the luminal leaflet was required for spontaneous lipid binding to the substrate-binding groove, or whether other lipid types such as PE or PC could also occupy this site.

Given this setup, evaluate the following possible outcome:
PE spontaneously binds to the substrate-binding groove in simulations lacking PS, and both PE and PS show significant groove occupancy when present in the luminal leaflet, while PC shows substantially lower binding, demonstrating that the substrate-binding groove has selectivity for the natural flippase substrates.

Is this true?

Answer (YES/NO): YES